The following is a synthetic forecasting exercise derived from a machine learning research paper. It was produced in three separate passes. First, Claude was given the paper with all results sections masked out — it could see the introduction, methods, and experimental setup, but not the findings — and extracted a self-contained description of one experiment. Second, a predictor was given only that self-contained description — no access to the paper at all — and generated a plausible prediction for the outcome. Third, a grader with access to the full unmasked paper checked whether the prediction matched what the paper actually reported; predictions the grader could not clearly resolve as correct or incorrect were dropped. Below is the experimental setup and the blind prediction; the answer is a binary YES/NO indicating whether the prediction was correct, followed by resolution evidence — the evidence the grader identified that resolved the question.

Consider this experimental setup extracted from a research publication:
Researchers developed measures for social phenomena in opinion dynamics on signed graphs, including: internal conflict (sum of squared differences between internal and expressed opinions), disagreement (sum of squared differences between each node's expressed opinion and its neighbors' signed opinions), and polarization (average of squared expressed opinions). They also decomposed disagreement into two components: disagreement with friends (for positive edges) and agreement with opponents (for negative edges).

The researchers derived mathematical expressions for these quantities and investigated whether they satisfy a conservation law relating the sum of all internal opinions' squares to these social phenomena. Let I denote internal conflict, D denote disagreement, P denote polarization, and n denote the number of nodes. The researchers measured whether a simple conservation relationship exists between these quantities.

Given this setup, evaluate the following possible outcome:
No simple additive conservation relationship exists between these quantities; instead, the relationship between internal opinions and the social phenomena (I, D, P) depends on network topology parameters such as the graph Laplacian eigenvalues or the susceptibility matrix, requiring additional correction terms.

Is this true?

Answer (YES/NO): NO